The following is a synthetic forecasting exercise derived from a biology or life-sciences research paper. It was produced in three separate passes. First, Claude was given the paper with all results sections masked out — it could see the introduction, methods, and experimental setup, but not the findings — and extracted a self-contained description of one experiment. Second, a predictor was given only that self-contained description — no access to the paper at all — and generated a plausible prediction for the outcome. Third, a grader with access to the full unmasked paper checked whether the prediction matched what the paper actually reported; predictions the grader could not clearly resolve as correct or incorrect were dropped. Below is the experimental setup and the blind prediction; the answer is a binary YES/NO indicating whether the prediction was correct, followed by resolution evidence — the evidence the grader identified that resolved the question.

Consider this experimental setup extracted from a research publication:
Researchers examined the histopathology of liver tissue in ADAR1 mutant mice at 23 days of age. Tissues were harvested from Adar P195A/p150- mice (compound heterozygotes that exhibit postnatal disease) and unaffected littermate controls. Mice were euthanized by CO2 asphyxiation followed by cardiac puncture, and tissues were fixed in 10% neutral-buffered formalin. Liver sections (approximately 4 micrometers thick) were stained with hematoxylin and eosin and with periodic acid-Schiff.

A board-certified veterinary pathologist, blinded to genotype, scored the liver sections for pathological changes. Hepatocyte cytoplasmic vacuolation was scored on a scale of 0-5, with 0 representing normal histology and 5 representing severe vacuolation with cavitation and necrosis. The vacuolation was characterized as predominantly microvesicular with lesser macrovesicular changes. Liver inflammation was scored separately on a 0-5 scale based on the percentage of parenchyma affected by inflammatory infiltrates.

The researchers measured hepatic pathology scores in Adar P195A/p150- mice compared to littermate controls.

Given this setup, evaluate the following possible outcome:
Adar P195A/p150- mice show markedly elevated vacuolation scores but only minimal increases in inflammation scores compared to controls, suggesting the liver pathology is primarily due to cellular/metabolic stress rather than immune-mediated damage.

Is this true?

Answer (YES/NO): NO